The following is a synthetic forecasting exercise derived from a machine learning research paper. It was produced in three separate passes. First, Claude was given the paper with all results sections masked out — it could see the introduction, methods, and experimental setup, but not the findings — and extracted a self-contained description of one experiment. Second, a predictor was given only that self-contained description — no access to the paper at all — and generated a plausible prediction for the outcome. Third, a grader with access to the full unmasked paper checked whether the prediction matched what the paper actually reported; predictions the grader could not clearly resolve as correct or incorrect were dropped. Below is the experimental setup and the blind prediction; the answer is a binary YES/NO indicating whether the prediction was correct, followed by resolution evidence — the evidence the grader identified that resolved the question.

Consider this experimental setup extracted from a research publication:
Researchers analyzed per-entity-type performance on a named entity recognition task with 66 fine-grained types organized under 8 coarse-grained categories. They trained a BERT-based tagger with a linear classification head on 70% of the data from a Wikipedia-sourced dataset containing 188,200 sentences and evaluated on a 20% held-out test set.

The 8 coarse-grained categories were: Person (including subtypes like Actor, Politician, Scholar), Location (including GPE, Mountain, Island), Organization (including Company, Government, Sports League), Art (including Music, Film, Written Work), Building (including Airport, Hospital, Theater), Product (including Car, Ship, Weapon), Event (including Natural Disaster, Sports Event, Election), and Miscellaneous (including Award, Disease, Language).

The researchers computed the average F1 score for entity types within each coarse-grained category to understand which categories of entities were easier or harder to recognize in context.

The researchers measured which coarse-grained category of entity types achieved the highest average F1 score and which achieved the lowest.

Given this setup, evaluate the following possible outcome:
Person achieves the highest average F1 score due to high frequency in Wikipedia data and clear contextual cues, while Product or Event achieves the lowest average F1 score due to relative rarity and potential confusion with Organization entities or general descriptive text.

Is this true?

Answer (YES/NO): YES